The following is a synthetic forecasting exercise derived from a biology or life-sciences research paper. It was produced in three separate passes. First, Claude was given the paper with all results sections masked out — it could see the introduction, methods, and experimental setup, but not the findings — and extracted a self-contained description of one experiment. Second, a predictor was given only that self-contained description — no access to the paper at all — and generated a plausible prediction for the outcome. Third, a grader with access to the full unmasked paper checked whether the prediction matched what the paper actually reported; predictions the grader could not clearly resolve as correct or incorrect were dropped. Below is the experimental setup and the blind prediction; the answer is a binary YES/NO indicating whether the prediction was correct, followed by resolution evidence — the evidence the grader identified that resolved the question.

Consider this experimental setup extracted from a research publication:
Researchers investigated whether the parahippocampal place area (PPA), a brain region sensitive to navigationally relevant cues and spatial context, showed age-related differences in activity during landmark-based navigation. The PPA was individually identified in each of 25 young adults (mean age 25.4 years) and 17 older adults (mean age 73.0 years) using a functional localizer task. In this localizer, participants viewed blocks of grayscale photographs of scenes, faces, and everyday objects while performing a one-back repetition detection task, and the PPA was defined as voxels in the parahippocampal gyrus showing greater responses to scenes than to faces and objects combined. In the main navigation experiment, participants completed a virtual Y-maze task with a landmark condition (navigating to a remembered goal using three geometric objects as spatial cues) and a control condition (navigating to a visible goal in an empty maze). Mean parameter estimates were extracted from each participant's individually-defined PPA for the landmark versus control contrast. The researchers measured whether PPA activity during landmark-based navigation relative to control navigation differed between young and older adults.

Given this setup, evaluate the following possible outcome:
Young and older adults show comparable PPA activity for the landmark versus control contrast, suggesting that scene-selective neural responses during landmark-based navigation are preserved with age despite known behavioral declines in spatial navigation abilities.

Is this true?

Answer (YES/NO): YES